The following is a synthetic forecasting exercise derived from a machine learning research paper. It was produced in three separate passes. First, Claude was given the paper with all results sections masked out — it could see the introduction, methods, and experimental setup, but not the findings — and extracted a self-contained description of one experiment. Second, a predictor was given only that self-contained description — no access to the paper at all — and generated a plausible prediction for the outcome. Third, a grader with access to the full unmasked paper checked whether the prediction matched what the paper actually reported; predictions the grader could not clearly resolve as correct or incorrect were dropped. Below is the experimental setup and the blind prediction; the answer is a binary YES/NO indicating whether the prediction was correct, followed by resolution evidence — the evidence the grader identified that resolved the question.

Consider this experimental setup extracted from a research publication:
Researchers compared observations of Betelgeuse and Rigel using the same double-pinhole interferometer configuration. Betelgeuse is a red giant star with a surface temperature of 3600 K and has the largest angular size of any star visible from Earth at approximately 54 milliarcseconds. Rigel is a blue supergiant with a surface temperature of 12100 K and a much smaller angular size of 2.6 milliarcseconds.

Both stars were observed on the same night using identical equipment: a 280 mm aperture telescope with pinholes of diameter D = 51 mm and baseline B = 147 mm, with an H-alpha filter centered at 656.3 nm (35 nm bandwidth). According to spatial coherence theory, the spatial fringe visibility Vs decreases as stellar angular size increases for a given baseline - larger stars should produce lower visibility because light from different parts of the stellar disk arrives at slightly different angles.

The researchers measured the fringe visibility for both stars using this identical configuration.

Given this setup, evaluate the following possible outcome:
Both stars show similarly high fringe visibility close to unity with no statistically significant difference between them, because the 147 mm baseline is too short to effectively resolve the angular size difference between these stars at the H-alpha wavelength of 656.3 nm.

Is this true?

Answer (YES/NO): NO